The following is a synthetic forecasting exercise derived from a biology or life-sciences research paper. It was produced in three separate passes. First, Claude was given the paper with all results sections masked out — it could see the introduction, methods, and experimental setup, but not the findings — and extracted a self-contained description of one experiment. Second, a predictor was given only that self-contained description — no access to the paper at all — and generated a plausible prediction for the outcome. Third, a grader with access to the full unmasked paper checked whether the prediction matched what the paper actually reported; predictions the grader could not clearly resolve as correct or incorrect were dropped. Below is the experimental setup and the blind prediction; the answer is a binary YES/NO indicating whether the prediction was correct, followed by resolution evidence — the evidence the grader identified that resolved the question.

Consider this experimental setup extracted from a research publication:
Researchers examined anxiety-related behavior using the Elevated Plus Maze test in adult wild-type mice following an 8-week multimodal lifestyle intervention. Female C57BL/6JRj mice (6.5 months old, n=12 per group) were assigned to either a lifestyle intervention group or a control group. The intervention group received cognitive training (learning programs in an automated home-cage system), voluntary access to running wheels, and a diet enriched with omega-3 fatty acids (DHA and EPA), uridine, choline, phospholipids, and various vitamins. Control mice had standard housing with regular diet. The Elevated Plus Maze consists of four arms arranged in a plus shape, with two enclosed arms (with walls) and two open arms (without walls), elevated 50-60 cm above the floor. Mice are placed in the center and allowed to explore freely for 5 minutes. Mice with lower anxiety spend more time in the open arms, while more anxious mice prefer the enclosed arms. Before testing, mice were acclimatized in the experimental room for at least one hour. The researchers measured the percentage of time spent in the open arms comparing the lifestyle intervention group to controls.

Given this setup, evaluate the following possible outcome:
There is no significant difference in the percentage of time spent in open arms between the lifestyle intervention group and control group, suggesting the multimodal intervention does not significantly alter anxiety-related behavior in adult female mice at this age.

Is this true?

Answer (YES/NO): YES